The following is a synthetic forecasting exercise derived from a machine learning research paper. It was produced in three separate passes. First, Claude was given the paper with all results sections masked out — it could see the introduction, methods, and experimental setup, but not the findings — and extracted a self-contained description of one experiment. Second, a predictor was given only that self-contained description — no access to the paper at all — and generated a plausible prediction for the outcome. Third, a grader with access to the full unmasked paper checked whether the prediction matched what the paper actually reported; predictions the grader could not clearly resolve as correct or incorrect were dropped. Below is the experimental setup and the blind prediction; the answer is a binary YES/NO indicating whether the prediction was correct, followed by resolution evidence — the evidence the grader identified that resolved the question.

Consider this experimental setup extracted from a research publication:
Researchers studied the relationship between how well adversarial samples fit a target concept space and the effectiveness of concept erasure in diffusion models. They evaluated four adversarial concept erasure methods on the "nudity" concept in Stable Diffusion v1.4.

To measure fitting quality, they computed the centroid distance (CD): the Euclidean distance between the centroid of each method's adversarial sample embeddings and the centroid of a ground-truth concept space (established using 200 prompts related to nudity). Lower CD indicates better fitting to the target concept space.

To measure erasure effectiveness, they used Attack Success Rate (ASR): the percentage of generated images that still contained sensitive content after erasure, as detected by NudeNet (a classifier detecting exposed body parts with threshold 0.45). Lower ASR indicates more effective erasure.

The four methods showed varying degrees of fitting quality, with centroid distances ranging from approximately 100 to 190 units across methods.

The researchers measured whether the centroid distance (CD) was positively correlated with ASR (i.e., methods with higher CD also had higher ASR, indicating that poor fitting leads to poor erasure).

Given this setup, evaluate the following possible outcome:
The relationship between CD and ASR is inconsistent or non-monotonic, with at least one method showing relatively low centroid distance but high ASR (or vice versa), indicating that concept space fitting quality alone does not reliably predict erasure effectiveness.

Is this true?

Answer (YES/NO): NO